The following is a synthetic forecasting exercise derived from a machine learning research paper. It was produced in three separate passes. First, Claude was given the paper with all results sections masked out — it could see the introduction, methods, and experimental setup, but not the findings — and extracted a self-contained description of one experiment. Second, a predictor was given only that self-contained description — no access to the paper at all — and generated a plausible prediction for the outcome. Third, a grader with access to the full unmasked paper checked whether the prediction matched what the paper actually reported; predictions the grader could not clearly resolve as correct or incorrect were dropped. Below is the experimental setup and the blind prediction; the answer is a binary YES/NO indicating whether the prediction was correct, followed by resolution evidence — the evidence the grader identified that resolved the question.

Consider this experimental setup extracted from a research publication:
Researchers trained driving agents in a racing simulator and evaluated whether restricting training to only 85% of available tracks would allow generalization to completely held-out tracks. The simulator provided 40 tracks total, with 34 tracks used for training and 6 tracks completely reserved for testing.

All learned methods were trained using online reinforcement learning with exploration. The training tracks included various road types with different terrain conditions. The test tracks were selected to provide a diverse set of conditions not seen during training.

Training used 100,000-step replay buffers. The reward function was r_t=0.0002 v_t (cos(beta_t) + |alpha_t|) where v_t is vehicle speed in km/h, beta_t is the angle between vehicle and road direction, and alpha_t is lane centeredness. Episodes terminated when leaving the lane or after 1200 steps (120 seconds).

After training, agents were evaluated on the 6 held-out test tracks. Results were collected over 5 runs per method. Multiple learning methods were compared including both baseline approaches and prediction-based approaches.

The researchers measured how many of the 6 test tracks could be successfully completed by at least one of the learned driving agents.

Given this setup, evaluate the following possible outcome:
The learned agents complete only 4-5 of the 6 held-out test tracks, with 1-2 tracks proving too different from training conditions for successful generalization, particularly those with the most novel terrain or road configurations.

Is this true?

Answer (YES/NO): NO